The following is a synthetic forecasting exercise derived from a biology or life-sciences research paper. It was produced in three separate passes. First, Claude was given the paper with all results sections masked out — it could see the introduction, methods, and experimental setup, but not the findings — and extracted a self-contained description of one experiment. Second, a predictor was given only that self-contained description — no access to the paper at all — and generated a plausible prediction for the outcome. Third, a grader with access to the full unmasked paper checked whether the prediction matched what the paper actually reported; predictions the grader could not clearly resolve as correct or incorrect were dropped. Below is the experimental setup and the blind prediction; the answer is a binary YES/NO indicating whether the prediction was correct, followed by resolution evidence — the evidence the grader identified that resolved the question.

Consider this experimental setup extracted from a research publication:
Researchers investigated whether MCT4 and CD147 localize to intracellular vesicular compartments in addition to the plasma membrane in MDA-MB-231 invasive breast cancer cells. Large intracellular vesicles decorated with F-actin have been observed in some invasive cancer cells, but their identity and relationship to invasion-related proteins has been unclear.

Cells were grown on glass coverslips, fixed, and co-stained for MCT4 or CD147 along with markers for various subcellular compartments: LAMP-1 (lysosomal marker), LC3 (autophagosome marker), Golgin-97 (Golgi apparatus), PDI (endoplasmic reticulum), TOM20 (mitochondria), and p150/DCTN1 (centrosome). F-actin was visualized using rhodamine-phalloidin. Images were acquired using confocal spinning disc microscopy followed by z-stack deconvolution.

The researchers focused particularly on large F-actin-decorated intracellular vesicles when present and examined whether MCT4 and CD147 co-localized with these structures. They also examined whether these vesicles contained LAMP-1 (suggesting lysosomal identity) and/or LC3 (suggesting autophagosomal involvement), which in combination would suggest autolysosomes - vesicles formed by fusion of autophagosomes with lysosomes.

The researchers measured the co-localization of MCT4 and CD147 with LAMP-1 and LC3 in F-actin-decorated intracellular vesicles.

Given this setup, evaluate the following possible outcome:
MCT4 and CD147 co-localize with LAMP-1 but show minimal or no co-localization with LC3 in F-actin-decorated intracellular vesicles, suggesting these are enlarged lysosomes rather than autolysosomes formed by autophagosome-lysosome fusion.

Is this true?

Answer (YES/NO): NO